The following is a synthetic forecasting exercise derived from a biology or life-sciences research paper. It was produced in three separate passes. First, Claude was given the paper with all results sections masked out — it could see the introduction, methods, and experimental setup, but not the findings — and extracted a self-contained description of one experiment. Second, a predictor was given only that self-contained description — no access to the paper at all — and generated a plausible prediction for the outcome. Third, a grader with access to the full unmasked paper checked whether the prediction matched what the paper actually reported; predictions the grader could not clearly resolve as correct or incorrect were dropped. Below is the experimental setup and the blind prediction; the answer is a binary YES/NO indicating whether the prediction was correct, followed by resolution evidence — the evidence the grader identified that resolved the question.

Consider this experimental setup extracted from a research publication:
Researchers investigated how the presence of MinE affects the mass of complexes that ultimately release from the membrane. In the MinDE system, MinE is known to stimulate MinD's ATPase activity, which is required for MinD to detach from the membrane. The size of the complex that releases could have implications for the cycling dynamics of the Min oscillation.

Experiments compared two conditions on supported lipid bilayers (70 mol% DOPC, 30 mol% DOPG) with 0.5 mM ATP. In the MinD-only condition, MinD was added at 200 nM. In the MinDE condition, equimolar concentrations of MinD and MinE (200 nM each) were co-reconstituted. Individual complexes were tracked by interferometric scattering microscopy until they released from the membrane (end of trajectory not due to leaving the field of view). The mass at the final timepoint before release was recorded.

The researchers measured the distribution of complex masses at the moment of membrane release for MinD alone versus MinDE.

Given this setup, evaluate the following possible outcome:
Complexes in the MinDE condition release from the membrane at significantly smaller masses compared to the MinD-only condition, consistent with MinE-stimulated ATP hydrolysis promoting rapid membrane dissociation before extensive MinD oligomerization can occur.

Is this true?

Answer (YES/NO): NO